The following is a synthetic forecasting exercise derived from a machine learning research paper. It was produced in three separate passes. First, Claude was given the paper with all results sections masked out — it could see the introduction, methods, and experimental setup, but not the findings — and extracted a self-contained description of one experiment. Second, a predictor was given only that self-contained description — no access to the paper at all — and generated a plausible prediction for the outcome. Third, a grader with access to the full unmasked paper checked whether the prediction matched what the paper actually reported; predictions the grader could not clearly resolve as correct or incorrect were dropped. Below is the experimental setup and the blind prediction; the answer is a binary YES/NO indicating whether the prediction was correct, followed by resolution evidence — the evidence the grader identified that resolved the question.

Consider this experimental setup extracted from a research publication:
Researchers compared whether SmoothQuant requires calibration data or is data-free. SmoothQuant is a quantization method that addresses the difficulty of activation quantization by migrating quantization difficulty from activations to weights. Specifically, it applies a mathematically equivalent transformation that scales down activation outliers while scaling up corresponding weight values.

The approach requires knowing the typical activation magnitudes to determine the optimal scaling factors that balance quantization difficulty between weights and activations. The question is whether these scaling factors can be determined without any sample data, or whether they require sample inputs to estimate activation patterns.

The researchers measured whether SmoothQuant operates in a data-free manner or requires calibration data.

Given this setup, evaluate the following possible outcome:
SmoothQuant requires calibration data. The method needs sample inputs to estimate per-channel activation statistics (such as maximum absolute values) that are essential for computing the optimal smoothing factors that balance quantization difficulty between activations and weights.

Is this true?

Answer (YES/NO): YES